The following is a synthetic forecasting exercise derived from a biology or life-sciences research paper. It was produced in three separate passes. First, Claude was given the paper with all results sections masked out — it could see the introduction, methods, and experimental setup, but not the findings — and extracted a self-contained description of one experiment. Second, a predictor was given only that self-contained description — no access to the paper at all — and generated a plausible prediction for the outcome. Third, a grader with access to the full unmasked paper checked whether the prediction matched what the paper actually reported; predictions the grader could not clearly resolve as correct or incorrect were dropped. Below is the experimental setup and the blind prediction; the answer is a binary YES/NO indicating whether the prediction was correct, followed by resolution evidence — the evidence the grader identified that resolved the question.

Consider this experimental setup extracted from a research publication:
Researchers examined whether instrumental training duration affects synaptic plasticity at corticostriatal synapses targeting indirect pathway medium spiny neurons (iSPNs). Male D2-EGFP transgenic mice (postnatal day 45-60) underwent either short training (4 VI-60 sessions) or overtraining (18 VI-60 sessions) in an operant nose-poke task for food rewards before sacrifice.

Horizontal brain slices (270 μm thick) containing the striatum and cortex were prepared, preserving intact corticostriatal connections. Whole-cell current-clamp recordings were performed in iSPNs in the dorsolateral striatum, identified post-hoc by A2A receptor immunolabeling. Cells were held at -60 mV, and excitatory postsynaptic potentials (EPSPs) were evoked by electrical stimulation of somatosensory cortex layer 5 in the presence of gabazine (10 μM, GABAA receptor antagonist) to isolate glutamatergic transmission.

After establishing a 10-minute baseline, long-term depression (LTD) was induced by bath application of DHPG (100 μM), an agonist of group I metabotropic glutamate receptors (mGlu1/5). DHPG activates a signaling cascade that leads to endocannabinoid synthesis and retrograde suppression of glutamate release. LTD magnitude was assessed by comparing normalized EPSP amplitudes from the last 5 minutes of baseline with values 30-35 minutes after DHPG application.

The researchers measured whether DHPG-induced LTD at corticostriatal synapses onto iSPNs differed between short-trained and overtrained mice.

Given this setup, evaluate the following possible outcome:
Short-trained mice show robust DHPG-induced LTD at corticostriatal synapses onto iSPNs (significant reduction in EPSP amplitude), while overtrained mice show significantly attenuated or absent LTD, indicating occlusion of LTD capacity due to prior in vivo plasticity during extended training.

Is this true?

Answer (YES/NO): NO